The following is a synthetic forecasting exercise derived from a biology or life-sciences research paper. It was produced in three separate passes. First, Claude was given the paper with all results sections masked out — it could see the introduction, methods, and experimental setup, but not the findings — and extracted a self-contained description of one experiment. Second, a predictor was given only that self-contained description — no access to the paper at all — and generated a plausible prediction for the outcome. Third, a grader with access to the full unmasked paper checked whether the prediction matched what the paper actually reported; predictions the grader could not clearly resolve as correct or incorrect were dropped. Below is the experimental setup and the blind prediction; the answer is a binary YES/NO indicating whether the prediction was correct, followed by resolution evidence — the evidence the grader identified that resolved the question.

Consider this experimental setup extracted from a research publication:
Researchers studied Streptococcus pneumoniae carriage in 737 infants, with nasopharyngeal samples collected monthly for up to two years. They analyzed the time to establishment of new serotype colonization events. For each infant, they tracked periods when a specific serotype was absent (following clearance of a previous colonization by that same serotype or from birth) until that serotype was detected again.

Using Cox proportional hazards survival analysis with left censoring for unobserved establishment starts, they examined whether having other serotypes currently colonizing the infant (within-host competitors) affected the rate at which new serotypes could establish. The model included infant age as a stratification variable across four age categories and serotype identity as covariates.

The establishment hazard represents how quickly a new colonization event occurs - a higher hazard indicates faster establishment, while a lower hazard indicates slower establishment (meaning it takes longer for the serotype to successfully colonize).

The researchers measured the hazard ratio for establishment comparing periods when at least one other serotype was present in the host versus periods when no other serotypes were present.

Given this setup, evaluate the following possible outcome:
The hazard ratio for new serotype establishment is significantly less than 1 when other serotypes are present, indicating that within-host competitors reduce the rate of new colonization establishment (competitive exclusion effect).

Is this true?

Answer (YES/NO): YES